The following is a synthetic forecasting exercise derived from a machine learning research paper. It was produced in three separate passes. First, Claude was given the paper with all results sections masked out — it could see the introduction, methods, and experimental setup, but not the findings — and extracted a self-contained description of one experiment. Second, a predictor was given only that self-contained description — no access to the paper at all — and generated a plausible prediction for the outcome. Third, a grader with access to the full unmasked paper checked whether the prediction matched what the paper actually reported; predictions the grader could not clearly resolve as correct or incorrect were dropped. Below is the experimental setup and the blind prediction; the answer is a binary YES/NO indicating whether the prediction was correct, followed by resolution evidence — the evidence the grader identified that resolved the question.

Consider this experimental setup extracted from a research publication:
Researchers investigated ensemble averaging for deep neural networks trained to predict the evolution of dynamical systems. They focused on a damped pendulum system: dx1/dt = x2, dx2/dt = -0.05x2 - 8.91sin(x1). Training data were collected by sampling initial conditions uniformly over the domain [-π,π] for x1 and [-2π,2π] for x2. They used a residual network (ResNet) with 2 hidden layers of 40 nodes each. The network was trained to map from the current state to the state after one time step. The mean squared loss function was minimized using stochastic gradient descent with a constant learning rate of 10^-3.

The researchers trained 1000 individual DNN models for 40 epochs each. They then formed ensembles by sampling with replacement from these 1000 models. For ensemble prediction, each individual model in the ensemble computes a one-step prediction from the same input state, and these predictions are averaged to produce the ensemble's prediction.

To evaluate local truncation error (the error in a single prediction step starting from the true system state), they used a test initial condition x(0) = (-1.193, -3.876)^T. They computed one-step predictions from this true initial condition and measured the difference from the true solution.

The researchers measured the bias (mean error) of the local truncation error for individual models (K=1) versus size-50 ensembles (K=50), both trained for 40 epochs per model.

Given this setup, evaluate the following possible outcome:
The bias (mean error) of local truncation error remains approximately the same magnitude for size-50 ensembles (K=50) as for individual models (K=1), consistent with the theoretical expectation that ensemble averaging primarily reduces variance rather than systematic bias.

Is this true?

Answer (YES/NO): YES